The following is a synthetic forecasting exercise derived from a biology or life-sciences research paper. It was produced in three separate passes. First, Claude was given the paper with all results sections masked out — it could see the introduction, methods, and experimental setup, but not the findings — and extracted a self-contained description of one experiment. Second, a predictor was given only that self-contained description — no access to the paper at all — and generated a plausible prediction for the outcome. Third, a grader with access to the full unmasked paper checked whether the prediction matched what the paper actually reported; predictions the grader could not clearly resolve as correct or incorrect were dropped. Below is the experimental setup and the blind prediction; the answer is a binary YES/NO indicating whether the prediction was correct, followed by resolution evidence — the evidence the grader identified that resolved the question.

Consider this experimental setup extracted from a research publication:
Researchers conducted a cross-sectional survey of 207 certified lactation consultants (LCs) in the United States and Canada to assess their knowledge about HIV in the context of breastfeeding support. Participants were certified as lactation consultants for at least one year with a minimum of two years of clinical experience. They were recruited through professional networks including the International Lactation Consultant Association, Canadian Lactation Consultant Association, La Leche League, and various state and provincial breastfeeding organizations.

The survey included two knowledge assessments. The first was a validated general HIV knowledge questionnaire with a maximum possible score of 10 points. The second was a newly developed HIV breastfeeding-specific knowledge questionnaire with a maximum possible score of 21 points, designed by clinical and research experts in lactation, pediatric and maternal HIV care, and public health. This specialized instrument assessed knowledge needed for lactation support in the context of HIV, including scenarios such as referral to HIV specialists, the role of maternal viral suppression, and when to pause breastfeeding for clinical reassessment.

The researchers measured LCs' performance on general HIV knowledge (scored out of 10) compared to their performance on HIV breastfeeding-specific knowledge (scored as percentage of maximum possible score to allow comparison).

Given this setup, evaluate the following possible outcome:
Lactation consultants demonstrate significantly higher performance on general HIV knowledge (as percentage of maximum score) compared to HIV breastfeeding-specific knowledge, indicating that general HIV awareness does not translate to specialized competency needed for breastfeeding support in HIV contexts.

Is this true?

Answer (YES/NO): YES